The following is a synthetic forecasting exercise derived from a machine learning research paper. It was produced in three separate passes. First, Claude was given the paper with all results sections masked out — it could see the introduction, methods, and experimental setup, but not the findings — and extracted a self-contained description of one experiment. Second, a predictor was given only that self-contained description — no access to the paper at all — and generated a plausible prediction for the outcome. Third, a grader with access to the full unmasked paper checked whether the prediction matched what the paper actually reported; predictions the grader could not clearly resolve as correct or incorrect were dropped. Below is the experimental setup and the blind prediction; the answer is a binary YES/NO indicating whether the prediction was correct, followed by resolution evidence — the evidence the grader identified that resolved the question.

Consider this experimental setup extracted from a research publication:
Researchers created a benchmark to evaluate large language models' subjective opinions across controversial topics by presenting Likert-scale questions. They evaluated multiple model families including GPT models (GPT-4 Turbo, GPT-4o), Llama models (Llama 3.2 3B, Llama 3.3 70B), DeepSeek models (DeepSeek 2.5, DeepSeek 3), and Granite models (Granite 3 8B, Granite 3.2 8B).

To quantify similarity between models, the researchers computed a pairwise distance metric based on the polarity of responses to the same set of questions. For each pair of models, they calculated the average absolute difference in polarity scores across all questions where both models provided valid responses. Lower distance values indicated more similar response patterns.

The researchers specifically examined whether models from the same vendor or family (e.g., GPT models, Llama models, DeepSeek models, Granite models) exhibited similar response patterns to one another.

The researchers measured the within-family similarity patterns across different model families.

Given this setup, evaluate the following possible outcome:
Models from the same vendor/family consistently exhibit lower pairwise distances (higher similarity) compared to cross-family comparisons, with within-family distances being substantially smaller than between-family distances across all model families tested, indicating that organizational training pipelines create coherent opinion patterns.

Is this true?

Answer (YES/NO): NO